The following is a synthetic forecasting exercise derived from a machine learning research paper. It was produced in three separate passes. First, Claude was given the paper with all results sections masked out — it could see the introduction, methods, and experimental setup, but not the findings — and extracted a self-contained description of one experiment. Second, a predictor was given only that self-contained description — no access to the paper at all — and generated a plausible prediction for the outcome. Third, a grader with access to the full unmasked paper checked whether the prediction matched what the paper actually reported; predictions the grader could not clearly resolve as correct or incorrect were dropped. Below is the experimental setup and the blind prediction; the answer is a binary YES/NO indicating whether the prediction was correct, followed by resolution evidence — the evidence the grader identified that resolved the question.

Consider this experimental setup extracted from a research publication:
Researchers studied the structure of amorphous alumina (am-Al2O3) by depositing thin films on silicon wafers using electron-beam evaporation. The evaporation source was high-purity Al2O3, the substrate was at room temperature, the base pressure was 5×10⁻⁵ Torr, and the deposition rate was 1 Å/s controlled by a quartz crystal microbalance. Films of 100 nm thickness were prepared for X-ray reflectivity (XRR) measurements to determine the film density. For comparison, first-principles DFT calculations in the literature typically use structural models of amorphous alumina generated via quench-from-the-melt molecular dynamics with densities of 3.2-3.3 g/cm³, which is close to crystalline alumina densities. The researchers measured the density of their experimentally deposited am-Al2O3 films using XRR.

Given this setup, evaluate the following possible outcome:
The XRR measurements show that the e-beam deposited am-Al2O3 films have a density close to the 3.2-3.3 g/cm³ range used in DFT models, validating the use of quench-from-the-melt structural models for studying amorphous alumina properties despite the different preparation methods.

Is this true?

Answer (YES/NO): NO